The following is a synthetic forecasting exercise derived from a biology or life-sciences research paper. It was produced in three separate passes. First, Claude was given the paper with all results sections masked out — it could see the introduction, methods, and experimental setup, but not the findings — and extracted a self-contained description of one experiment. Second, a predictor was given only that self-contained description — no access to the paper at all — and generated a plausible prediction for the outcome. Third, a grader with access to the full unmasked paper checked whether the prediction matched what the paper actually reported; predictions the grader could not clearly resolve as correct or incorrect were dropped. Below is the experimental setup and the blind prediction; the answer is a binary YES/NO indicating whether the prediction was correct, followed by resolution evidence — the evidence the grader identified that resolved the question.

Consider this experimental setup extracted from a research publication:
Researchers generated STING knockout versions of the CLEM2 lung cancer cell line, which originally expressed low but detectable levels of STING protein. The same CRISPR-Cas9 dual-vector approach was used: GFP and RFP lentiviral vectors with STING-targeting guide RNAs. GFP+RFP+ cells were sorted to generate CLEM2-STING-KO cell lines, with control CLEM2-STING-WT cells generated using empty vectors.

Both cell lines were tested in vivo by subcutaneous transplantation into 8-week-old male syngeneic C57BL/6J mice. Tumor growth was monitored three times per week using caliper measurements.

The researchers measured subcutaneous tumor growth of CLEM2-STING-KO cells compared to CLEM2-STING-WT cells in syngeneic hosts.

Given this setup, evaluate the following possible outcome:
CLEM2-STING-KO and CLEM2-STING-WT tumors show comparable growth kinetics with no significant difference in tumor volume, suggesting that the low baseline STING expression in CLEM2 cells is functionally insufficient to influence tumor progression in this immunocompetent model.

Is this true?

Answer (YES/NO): NO